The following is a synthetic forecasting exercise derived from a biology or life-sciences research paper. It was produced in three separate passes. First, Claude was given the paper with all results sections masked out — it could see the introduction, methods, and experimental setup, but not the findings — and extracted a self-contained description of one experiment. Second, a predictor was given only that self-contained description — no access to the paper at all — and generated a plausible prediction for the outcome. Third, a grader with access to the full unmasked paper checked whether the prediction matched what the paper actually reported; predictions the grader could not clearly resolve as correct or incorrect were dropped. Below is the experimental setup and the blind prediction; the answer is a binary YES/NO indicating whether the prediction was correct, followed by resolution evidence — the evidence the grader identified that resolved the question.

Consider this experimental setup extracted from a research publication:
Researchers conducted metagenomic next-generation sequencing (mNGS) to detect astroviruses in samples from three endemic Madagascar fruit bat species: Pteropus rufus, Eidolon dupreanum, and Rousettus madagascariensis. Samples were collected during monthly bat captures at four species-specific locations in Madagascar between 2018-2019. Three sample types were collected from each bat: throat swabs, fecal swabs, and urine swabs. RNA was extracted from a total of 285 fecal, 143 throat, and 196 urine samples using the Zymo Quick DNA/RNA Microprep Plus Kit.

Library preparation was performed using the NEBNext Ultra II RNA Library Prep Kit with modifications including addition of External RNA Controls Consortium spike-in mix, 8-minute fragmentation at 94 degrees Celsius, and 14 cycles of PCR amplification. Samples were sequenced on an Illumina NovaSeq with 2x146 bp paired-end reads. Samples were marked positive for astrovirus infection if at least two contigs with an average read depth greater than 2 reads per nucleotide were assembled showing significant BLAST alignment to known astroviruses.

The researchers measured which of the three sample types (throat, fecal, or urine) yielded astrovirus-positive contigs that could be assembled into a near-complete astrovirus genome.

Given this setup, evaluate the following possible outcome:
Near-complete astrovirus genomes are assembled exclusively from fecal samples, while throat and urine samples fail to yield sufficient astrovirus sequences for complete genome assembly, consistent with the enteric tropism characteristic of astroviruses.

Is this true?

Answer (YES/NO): YES